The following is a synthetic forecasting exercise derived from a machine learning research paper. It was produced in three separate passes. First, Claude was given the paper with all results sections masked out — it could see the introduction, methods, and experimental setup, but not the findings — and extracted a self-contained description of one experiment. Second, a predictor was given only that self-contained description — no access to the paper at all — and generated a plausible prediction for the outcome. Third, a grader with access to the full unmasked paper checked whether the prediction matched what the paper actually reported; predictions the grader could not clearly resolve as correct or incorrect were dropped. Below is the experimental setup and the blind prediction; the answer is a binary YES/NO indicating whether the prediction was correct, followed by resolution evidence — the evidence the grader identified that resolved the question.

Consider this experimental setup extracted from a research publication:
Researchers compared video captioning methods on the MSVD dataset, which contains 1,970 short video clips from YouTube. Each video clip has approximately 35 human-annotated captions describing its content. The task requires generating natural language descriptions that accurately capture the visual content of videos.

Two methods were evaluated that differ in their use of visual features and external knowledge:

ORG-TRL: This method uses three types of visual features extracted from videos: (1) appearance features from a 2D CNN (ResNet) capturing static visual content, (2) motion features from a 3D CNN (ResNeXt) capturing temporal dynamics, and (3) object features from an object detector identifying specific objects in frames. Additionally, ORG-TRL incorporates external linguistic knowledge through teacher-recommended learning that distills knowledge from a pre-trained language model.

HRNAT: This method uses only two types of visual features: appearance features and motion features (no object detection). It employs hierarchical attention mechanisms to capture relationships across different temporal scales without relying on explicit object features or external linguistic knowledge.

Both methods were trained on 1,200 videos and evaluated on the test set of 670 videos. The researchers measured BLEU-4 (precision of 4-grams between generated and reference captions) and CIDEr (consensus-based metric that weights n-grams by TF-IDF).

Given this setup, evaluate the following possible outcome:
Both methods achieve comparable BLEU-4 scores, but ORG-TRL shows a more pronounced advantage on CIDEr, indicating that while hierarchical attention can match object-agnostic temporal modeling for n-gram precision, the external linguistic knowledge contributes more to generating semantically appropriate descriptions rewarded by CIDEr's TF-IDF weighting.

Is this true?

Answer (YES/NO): NO